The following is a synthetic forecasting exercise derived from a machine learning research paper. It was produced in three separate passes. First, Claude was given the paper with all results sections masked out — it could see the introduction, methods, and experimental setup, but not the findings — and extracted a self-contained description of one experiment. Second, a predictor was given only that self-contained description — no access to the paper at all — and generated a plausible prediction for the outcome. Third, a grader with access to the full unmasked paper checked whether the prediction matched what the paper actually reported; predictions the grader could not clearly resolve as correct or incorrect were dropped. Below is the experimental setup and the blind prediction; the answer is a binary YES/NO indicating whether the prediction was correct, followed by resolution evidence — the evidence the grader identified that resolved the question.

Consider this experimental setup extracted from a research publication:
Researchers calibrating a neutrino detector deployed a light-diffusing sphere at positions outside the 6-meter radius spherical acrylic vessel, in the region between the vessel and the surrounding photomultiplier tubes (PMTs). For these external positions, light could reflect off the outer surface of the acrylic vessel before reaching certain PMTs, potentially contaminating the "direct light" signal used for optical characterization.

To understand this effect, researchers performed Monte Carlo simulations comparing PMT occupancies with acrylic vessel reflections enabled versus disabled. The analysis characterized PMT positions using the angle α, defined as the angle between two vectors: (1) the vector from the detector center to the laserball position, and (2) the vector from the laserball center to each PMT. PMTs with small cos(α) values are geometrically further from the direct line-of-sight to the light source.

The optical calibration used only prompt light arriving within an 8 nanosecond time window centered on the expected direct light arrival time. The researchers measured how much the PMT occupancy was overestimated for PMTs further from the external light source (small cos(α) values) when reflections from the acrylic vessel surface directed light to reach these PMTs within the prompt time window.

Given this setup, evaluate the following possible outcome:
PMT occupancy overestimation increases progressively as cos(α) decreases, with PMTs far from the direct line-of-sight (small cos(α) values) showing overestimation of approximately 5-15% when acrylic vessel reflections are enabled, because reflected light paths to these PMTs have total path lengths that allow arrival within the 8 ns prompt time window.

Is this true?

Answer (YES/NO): NO